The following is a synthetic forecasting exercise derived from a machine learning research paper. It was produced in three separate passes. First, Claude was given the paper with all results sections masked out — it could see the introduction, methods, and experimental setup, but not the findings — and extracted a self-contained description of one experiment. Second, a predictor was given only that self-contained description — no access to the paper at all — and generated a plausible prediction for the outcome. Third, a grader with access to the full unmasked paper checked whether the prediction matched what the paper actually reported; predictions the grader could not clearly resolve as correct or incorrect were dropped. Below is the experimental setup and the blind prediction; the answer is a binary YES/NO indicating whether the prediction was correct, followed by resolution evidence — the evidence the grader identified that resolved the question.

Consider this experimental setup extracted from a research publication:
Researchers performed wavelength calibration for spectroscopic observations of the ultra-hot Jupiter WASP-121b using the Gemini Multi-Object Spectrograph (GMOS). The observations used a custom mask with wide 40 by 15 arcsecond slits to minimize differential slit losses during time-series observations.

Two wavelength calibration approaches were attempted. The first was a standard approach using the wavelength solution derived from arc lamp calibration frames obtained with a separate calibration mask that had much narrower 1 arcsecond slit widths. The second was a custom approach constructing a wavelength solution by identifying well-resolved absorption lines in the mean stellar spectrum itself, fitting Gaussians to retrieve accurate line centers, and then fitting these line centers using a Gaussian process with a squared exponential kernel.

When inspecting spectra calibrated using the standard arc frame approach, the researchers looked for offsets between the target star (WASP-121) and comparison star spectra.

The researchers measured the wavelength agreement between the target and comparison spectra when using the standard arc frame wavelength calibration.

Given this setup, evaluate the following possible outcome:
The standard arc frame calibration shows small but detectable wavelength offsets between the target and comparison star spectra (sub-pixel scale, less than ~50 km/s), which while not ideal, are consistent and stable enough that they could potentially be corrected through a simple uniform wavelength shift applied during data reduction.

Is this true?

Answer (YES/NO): NO